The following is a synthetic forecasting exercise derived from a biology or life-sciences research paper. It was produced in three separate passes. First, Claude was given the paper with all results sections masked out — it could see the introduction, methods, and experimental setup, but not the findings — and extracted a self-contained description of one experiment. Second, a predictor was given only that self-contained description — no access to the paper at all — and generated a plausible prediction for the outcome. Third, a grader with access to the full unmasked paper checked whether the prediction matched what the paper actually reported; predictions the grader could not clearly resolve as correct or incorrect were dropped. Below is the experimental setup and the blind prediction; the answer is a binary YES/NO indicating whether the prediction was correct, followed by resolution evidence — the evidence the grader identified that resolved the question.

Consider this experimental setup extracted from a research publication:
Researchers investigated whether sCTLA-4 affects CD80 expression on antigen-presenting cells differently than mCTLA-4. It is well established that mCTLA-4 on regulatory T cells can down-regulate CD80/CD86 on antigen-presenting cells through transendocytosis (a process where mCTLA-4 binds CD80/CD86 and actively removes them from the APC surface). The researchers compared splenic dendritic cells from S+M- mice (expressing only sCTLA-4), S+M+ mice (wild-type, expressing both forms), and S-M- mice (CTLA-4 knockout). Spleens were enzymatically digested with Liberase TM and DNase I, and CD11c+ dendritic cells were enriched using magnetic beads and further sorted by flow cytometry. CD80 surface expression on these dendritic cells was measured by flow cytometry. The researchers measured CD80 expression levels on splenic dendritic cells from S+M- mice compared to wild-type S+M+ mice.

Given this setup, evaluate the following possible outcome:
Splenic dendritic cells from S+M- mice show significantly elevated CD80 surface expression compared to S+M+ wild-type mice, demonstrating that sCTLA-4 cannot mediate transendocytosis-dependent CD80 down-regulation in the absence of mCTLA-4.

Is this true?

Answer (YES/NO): YES